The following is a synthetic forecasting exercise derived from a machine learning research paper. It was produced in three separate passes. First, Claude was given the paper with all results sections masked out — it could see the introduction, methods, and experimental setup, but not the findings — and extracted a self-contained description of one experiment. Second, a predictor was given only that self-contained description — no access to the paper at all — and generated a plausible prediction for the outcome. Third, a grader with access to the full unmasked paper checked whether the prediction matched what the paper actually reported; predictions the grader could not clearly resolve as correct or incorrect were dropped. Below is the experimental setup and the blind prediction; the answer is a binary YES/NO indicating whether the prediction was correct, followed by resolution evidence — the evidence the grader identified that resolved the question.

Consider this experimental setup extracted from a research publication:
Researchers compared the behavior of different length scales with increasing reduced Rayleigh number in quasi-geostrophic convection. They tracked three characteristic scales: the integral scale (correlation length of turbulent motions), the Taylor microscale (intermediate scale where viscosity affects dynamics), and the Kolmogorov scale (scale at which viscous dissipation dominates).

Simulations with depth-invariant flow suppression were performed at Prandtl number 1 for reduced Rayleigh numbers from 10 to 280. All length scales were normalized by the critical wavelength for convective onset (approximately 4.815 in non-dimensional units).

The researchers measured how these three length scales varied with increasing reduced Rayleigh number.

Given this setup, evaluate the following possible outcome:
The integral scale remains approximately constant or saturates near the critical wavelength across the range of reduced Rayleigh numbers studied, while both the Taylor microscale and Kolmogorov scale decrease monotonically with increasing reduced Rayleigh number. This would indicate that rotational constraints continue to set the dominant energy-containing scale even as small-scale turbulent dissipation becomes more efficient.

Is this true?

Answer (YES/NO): NO